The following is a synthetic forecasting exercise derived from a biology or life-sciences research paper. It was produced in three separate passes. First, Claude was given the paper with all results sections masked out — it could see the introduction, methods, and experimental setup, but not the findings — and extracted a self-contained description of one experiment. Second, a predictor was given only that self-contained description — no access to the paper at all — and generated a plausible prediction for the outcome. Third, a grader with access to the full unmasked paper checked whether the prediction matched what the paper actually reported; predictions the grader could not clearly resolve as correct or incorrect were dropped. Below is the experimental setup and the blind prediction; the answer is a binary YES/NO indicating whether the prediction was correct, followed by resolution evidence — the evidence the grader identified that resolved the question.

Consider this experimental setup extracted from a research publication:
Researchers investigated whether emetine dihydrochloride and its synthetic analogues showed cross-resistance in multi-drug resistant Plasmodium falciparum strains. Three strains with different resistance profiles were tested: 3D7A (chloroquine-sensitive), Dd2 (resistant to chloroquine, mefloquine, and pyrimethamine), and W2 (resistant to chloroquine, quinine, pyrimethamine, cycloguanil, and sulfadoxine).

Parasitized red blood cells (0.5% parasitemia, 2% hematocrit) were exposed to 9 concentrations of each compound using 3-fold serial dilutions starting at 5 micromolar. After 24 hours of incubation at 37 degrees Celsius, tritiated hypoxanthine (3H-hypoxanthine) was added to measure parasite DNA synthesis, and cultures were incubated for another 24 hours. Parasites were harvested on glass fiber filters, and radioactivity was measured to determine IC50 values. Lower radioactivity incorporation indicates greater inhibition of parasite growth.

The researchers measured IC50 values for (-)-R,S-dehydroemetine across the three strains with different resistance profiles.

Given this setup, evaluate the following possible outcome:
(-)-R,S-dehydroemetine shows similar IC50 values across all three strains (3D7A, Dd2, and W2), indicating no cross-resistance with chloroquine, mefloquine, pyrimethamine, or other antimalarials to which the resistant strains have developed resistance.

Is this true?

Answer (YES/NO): YES